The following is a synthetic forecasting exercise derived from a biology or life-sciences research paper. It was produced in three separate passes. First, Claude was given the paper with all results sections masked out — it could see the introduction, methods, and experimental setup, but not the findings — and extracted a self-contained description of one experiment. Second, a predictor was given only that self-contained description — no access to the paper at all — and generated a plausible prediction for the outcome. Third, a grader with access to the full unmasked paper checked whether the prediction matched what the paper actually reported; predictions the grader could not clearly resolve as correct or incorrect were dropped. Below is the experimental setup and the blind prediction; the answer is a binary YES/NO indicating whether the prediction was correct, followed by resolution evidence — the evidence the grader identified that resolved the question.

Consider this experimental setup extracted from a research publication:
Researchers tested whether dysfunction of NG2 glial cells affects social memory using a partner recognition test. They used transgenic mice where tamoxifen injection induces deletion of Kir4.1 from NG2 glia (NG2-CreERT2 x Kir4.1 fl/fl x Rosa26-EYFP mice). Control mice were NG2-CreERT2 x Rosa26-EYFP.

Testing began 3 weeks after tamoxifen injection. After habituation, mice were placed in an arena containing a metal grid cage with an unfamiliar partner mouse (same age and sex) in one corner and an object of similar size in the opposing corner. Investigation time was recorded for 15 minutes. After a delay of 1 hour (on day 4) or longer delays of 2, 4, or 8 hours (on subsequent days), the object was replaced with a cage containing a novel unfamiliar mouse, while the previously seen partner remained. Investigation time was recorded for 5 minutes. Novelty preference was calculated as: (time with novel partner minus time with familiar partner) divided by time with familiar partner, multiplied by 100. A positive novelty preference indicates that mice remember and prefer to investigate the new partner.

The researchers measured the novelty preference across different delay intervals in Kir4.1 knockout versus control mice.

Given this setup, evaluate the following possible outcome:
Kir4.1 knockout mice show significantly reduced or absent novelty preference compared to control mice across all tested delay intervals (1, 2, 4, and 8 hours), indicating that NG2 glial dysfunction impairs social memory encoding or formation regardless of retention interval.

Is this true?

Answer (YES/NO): NO